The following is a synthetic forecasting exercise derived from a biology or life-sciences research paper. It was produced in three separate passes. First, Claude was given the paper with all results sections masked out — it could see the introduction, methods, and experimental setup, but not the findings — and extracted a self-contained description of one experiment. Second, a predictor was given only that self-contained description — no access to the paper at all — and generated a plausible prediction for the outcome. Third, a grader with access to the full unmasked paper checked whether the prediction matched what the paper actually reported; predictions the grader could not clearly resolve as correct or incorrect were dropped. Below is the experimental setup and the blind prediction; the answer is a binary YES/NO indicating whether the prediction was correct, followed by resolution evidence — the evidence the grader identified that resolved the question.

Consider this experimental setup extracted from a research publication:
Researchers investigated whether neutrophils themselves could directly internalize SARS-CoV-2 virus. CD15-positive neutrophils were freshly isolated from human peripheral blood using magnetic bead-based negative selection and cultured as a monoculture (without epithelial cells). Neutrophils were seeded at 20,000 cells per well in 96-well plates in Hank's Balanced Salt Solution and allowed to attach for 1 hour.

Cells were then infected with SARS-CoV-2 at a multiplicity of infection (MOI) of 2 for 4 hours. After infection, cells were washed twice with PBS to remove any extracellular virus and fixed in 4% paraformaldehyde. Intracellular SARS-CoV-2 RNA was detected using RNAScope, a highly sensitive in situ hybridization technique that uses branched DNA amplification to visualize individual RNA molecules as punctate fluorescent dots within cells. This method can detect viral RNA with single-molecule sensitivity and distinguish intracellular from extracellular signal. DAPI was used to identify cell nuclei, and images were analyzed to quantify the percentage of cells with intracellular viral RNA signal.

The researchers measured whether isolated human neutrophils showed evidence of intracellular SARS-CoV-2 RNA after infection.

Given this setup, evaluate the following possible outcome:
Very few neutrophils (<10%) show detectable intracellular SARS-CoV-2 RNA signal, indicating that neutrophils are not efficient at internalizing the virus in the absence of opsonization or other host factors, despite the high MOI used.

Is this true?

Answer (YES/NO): YES